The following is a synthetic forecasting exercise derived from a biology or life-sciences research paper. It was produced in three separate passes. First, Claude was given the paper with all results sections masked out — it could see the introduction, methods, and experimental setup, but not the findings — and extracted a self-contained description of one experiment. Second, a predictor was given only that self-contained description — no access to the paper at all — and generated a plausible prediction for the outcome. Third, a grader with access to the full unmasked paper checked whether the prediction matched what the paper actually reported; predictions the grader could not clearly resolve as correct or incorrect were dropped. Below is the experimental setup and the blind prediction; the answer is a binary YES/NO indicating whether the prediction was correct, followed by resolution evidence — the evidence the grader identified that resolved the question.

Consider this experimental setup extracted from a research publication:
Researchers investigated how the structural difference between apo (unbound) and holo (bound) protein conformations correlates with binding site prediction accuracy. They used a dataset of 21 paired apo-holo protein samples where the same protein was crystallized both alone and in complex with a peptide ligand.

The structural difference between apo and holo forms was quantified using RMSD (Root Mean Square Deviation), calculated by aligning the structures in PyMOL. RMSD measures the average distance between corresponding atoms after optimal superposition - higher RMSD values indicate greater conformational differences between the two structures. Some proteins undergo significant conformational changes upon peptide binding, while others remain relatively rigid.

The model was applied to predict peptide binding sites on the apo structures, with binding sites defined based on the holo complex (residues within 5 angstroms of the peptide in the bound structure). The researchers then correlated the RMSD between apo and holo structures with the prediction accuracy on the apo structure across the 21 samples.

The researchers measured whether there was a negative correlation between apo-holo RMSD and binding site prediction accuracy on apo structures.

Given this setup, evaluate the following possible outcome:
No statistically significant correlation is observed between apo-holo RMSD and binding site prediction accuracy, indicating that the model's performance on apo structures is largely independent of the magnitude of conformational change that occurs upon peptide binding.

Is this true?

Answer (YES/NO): NO